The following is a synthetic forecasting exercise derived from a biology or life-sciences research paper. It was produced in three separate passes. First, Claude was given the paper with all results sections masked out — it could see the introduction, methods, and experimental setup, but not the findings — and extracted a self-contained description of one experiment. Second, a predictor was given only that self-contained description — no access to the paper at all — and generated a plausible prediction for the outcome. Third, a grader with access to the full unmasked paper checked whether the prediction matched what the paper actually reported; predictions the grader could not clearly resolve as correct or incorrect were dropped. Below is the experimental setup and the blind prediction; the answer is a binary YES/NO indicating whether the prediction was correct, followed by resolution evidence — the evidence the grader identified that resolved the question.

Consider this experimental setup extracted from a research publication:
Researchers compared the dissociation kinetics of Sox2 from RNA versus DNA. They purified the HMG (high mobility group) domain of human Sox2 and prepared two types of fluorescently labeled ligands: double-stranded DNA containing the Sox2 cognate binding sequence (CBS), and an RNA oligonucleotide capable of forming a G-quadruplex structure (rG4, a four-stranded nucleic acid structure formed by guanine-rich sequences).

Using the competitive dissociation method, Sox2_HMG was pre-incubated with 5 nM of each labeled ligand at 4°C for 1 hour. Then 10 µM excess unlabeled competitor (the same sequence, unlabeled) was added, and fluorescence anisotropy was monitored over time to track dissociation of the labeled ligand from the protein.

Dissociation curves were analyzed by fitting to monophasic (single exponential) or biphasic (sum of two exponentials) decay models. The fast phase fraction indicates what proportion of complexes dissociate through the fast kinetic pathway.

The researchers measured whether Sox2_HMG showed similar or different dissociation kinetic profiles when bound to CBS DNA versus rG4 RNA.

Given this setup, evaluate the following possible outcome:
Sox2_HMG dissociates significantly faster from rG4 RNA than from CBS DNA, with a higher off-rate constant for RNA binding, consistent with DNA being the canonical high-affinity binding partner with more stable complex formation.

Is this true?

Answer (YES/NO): NO